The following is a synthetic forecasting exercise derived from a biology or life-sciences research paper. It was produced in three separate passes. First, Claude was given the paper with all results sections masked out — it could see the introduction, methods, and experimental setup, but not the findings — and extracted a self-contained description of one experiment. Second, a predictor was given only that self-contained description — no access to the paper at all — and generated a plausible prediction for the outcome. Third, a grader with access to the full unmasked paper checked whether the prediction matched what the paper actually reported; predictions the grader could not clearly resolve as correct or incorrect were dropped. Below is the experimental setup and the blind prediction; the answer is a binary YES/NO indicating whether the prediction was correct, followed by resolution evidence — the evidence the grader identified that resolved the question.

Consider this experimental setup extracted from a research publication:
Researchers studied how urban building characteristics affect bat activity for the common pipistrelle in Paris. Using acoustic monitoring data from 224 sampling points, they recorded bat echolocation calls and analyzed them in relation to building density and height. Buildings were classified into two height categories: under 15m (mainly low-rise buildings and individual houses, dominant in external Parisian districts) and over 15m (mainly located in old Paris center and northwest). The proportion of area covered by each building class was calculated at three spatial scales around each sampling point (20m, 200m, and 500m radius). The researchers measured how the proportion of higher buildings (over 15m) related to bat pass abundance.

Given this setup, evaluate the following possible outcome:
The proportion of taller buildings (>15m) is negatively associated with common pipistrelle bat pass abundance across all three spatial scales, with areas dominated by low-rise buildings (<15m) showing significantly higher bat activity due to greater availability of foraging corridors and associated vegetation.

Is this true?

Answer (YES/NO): NO